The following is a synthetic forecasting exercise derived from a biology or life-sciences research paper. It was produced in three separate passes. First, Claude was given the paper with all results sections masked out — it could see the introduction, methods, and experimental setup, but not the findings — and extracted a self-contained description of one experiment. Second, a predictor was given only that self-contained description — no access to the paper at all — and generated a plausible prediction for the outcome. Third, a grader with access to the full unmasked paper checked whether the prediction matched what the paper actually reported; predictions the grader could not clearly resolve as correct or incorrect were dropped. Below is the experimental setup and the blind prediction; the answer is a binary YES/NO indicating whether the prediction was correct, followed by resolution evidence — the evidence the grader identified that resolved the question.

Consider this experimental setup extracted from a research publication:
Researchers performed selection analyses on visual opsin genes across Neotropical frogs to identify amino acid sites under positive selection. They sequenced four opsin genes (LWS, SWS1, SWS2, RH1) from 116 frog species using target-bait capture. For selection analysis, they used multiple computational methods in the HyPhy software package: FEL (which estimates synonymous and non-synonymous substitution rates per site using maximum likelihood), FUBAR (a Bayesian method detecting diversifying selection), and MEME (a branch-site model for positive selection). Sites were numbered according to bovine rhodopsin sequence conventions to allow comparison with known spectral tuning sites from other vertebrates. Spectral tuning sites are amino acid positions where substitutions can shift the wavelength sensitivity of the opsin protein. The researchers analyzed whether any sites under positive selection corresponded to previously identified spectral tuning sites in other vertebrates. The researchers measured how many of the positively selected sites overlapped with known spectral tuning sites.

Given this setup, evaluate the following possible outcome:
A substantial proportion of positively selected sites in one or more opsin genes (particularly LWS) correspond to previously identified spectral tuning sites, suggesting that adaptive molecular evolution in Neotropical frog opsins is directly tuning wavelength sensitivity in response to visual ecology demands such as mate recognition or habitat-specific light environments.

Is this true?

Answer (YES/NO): NO